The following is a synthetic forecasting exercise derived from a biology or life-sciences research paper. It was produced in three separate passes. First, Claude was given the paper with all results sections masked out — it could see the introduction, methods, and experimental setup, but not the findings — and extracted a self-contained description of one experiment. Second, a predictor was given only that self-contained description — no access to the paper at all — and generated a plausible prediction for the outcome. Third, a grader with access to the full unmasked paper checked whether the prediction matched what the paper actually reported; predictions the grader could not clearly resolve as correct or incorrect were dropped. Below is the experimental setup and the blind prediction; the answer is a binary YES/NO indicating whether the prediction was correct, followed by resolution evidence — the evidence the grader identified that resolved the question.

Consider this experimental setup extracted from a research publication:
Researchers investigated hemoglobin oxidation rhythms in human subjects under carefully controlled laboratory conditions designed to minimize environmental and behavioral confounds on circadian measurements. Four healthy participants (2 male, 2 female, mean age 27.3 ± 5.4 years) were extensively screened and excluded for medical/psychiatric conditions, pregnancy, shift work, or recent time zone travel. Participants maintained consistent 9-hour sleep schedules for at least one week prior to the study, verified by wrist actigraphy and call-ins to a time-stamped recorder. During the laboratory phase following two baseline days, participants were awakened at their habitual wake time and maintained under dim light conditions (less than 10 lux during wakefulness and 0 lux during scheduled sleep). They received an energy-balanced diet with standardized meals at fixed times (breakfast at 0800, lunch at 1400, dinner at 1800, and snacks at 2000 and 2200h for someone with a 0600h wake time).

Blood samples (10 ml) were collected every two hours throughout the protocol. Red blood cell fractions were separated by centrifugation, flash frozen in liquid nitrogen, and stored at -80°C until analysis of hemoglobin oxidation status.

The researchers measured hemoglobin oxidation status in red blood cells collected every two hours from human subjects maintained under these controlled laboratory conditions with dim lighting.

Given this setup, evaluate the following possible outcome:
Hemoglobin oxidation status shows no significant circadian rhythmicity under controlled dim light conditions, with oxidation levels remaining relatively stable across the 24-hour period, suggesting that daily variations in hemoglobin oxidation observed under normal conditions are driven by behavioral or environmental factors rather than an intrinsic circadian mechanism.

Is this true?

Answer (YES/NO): NO